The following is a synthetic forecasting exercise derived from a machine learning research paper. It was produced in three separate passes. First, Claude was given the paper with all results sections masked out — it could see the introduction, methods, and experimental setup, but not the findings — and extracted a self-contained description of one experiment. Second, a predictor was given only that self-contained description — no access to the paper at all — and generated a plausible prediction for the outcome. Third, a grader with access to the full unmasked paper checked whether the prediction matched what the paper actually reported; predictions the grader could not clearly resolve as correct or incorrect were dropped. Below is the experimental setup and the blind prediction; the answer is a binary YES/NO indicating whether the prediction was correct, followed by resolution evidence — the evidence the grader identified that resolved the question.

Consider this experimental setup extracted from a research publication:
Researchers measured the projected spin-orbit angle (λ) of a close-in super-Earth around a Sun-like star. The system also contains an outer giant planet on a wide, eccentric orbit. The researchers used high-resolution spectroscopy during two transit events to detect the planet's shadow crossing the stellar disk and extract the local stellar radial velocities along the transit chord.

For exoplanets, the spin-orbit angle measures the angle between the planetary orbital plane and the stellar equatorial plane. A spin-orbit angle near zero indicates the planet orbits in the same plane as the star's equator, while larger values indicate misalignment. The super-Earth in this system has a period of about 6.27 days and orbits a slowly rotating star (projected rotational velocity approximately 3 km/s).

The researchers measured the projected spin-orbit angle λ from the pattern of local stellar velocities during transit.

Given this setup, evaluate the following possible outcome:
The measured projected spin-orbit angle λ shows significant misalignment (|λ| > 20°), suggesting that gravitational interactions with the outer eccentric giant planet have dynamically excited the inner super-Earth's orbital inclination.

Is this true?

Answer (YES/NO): YES